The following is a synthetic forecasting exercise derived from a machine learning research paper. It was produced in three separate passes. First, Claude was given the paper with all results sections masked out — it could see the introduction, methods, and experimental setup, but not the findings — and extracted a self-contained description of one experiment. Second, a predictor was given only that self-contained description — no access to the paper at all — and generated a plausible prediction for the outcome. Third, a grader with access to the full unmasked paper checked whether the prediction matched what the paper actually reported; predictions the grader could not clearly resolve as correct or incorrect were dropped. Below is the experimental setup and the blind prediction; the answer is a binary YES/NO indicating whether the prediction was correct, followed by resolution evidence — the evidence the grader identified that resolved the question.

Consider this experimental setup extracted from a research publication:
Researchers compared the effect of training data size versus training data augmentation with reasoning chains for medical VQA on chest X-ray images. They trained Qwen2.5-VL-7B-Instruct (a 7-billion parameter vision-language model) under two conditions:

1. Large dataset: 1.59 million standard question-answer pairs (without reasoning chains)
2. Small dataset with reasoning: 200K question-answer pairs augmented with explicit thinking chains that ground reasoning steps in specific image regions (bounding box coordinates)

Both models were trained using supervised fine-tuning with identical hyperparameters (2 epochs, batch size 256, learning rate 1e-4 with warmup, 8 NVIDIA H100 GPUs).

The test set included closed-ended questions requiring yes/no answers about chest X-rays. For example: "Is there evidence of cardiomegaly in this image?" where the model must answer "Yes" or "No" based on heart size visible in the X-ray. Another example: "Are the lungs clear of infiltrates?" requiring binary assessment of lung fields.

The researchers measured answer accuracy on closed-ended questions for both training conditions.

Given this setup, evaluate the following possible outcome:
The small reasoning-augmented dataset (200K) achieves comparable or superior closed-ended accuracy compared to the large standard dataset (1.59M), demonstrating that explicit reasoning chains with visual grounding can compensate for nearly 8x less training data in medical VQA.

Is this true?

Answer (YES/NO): YES